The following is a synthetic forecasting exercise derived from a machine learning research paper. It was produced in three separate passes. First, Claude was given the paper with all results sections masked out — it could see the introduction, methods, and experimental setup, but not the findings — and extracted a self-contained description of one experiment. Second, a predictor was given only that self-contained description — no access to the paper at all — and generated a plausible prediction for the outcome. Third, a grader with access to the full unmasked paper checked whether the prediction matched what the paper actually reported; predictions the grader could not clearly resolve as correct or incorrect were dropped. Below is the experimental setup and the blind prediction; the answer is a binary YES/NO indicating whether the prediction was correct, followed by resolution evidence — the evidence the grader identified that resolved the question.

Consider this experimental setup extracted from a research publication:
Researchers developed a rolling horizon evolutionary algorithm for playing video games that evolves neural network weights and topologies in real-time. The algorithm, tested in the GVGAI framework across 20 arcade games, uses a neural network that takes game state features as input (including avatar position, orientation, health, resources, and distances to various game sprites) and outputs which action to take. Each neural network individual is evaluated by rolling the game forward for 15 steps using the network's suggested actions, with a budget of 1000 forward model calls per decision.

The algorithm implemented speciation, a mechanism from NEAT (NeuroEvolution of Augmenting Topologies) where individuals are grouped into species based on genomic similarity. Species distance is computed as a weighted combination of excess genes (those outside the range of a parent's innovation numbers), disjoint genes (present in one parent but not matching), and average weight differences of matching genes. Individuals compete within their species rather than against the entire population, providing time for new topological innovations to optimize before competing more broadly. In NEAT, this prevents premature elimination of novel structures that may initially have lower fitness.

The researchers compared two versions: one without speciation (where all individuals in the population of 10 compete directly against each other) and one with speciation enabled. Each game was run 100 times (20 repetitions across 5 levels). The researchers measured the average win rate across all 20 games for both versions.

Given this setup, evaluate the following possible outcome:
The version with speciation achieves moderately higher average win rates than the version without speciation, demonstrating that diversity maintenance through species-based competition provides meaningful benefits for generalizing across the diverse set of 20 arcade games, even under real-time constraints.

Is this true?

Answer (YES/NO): YES